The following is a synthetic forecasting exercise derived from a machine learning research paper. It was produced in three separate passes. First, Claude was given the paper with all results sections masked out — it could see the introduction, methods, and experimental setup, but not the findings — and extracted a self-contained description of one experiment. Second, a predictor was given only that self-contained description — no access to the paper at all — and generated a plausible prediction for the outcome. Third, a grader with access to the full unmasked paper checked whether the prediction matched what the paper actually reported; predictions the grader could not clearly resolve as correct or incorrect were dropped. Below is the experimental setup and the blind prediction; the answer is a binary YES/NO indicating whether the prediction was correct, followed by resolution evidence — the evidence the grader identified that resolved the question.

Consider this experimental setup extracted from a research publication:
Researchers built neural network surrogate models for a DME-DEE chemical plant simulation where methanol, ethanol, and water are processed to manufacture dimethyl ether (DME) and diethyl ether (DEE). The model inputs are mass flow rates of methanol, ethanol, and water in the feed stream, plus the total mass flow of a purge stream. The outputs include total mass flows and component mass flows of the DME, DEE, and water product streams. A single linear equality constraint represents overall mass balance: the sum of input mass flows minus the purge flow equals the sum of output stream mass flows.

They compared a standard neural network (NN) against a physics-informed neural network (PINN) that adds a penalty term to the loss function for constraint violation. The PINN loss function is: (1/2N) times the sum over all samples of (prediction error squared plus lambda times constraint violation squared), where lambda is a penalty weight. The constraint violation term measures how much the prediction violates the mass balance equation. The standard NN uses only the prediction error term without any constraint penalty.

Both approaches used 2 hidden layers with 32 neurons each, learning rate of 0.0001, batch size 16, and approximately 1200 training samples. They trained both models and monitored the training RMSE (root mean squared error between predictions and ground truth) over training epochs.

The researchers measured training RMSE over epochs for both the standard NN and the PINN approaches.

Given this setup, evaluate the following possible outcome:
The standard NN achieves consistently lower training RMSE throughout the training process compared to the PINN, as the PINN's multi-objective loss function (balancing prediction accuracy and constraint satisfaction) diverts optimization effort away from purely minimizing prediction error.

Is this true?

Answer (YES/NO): YES